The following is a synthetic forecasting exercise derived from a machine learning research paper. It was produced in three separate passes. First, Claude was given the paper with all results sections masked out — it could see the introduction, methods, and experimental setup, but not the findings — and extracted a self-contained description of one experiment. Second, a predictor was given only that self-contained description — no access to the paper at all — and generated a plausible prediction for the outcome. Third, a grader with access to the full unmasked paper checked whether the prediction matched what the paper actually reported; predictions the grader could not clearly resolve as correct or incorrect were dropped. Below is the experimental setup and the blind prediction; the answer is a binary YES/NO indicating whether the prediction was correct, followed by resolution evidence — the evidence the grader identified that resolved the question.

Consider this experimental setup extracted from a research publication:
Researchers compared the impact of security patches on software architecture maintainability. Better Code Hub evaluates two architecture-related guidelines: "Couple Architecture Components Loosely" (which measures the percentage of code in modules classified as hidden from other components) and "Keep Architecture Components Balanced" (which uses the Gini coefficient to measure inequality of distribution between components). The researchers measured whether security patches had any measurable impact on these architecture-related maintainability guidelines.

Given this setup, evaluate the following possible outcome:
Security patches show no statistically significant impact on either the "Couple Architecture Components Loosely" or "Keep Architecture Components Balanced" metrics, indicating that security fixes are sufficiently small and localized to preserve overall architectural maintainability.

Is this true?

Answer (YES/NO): NO